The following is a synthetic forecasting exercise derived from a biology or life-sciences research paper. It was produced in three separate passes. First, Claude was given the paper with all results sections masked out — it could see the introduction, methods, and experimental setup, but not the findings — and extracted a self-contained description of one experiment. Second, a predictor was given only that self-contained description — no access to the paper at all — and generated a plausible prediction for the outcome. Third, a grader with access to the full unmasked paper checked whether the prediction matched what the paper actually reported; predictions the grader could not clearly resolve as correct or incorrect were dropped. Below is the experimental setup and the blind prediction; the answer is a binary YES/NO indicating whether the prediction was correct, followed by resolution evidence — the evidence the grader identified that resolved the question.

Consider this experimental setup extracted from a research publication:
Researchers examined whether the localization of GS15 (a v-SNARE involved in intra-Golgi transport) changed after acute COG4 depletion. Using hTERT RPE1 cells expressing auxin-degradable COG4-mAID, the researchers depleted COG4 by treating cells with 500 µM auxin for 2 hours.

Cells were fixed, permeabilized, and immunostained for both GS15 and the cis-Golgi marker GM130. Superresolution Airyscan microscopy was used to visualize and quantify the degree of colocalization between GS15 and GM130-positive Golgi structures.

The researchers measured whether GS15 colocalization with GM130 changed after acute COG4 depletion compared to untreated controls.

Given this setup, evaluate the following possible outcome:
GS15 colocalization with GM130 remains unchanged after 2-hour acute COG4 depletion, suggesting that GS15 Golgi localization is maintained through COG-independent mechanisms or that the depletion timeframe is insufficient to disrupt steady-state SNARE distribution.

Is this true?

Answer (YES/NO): NO